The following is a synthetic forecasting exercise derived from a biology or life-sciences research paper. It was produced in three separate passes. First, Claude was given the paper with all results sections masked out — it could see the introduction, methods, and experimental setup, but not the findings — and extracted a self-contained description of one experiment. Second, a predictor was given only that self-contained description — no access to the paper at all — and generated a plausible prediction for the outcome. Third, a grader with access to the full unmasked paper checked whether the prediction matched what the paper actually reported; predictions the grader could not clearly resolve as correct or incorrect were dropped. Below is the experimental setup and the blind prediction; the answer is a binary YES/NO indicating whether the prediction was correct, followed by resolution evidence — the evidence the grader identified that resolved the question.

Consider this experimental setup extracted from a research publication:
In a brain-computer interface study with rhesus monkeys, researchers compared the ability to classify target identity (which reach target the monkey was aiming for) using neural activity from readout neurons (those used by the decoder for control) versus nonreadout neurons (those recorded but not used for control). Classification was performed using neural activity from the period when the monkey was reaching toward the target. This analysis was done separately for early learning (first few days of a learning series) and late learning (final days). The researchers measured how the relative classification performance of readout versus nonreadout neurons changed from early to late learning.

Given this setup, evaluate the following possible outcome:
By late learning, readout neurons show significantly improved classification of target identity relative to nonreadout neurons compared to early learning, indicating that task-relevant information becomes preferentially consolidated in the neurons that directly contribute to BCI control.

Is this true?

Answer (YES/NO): YES